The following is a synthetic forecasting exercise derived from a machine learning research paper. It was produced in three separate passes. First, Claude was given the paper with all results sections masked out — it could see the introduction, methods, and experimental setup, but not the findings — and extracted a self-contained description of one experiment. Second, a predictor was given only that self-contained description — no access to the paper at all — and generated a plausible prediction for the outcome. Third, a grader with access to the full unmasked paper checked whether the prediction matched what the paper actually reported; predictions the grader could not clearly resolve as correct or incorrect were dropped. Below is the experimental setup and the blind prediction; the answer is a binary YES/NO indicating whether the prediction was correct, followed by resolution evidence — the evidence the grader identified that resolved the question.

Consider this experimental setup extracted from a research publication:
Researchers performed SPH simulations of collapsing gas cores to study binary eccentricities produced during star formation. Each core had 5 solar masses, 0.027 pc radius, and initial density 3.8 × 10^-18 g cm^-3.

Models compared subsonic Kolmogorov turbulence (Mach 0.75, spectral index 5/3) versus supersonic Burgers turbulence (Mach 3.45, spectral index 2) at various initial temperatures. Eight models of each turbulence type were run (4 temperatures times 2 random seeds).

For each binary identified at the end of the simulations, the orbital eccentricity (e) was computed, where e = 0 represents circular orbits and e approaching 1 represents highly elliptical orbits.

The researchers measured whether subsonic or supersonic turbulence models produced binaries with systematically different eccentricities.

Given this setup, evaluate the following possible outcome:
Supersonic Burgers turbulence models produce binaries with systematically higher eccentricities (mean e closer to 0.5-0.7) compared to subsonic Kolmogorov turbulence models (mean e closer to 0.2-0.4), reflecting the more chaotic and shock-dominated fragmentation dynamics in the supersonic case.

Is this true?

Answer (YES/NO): NO